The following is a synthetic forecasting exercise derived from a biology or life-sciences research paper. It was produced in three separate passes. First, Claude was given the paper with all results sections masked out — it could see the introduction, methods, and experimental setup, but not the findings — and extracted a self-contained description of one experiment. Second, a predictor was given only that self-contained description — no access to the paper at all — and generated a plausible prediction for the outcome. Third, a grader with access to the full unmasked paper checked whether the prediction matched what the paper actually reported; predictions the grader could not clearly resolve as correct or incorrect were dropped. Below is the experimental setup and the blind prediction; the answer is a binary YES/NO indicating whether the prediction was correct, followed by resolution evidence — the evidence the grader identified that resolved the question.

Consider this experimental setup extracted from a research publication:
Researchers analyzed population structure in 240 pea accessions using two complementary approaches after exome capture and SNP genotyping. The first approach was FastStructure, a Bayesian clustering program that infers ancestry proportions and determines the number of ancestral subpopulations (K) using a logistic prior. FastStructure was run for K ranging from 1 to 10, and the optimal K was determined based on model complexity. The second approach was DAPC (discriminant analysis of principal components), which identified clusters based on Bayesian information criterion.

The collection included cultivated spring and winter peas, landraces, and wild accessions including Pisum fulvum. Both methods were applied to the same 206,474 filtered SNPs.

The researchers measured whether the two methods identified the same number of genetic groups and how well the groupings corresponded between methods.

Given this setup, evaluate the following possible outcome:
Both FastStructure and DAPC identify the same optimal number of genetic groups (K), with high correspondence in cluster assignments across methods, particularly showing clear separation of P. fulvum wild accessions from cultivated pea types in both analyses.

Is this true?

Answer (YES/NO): NO